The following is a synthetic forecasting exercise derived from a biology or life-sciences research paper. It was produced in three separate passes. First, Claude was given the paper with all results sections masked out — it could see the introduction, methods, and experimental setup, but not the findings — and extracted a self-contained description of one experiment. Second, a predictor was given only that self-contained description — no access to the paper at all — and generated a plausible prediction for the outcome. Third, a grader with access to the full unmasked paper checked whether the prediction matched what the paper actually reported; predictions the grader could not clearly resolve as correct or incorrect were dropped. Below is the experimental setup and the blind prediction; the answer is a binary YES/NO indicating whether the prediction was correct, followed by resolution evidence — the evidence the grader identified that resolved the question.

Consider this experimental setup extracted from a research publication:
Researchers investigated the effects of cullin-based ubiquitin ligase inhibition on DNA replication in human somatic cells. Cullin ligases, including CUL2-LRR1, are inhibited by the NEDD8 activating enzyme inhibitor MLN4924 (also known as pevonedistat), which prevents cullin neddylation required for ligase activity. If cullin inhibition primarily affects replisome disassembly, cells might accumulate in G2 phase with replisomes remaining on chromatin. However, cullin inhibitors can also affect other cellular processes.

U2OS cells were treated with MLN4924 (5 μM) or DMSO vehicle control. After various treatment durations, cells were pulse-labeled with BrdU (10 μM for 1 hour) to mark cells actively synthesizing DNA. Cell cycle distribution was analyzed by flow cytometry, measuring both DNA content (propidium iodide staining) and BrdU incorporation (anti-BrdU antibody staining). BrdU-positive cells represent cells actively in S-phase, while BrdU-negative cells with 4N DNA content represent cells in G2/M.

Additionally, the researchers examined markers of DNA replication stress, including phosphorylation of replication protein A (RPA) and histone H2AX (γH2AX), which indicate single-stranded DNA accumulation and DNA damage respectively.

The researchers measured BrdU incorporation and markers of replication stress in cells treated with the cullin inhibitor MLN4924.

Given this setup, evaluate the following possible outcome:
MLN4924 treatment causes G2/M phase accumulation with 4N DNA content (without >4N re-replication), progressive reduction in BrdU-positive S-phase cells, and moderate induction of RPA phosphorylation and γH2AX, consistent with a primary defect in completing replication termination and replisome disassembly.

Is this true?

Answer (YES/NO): NO